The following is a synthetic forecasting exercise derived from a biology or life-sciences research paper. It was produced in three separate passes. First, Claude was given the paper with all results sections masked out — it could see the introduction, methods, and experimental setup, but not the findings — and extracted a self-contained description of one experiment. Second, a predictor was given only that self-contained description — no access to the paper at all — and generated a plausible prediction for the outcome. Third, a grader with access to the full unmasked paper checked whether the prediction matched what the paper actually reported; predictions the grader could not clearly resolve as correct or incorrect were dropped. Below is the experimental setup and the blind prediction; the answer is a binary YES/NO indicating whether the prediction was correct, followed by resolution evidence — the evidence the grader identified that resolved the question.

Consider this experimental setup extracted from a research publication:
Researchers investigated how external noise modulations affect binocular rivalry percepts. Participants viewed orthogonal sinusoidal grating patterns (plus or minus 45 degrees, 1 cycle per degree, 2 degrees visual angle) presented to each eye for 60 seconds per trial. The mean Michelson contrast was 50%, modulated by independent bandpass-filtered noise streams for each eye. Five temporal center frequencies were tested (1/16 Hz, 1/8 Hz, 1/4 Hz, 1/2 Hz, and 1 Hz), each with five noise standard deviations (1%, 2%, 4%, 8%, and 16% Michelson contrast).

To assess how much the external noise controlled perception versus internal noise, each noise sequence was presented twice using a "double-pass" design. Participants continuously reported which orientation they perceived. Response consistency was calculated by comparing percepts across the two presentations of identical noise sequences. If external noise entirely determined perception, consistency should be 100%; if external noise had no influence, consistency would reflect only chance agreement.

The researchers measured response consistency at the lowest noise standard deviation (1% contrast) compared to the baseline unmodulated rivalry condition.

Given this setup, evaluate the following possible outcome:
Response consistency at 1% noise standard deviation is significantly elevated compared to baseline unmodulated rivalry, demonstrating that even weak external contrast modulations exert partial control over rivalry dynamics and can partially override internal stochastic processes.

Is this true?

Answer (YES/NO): NO